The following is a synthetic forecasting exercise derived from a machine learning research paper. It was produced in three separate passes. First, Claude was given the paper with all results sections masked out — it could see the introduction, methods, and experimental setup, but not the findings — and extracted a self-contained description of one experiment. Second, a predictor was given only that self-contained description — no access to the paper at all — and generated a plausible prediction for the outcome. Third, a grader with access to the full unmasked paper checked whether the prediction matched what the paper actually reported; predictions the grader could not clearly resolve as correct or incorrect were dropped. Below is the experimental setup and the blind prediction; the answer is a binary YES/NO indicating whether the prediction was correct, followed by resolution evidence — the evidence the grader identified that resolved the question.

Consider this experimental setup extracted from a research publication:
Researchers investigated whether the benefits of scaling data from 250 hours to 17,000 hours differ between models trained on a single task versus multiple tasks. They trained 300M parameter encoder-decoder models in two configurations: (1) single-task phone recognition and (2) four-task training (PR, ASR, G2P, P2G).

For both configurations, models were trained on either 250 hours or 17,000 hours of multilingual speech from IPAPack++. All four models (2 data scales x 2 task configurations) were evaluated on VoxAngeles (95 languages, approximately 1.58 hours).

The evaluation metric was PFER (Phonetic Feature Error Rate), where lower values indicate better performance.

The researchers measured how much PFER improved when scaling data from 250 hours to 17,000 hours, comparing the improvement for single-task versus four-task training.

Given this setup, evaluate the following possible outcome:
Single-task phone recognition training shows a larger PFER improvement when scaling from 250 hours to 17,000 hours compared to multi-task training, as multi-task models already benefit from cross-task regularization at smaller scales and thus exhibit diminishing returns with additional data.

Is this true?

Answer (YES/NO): NO